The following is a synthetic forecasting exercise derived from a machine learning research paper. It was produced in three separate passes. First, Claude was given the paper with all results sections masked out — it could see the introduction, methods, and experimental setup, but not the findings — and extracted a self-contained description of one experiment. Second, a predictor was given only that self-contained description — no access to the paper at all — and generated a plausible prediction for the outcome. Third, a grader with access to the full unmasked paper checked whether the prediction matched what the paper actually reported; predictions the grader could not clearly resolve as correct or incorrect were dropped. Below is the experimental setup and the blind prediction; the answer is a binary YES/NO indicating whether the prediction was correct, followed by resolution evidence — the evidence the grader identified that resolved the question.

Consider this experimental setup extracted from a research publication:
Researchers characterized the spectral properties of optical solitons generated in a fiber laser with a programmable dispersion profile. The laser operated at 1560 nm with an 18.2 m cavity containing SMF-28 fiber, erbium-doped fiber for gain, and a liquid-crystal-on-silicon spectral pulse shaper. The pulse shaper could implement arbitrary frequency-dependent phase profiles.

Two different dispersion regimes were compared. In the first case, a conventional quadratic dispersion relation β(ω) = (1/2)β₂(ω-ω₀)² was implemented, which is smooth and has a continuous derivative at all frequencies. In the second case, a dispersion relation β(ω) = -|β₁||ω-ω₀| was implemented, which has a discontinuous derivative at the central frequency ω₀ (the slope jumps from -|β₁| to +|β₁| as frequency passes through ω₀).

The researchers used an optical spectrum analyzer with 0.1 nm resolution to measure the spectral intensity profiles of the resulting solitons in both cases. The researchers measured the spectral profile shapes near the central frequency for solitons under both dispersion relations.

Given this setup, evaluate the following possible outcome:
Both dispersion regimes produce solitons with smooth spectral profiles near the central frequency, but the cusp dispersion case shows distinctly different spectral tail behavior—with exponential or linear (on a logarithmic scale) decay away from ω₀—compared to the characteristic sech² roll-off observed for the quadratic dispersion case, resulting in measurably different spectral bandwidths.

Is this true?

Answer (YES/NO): NO